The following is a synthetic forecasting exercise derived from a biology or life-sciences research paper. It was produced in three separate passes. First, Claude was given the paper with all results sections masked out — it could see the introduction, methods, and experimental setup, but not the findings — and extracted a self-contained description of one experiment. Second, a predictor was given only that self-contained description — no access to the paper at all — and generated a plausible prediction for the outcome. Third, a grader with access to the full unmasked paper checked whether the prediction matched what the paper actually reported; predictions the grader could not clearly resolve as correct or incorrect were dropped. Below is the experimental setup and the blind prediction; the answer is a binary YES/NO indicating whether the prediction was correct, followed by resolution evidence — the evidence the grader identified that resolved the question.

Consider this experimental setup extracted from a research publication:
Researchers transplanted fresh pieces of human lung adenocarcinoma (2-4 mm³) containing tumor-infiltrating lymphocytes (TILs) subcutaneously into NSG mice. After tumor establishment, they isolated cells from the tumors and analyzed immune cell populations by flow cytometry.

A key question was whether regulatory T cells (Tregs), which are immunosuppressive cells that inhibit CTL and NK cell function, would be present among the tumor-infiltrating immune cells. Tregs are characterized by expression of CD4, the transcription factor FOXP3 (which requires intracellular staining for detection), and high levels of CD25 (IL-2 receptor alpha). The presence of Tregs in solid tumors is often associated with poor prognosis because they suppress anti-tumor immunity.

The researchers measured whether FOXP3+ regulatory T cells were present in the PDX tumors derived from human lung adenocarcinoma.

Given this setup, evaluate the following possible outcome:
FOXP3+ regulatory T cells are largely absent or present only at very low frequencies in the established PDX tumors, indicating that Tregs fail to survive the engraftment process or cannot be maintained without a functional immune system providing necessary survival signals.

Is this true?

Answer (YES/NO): NO